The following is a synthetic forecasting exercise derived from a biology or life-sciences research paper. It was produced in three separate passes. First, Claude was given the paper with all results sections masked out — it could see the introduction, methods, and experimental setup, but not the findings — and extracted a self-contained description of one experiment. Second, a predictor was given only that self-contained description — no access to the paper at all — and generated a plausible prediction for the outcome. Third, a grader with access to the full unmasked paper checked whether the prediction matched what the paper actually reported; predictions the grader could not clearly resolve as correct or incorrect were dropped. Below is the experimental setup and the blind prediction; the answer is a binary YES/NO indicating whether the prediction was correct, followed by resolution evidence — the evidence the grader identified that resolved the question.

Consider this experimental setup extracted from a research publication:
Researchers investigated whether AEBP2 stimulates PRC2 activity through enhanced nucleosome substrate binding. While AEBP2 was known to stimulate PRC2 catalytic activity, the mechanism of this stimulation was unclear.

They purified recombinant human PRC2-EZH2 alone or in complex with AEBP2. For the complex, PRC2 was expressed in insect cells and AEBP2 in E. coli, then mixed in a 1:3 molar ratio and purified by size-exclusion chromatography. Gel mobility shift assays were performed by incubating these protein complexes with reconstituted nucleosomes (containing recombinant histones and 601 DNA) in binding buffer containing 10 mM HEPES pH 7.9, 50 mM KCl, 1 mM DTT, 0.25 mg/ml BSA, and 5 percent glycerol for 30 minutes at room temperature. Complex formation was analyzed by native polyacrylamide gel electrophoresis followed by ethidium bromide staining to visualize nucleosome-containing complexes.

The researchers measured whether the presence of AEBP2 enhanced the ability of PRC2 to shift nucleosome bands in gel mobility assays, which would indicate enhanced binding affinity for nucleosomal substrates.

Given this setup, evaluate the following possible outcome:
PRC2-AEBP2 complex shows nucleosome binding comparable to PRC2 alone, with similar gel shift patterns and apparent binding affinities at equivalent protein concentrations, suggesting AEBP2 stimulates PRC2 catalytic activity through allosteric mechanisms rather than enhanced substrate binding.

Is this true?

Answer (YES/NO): NO